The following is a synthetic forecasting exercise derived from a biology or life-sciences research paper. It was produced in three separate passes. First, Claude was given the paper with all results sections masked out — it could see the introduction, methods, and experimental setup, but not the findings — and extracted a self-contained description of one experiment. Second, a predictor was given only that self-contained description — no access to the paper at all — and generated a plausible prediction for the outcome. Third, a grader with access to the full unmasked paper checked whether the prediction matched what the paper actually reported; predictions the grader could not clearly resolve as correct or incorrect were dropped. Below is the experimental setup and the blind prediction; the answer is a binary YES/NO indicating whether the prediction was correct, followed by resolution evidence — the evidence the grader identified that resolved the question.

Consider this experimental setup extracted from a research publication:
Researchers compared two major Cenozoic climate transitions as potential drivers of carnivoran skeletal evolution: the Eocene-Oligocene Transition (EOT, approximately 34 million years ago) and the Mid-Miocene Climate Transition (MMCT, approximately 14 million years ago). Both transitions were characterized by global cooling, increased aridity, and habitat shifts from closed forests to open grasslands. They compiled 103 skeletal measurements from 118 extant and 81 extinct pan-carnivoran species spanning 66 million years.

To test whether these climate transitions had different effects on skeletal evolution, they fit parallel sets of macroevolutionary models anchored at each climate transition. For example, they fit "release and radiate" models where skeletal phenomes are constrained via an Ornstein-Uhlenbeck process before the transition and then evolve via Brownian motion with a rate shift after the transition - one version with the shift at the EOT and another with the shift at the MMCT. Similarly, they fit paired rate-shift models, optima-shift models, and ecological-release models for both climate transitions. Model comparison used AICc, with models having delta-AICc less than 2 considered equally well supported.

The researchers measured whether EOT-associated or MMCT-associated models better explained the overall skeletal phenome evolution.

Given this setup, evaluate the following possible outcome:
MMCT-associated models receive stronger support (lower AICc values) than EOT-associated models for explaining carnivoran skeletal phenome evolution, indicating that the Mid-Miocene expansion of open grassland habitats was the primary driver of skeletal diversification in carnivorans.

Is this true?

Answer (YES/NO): NO